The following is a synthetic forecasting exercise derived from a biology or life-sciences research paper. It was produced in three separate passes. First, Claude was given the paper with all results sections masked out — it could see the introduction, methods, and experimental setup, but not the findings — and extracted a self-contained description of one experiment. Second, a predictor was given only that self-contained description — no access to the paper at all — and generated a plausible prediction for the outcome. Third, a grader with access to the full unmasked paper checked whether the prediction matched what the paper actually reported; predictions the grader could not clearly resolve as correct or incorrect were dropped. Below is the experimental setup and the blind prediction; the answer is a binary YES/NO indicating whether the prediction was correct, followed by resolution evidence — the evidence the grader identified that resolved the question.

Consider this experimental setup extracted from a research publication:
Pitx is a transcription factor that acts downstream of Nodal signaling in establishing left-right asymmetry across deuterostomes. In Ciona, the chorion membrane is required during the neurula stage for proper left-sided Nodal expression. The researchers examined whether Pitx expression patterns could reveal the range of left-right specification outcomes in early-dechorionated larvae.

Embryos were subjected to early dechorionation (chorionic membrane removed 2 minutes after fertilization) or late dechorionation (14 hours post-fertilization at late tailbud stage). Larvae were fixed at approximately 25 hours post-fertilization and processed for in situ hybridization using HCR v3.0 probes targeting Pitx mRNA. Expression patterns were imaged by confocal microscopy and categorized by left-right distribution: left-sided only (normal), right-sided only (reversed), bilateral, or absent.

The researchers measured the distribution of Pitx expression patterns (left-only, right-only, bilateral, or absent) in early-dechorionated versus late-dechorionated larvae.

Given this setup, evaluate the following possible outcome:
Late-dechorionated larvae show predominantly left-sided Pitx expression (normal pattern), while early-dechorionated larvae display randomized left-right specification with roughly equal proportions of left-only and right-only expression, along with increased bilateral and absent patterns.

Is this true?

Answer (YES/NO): NO